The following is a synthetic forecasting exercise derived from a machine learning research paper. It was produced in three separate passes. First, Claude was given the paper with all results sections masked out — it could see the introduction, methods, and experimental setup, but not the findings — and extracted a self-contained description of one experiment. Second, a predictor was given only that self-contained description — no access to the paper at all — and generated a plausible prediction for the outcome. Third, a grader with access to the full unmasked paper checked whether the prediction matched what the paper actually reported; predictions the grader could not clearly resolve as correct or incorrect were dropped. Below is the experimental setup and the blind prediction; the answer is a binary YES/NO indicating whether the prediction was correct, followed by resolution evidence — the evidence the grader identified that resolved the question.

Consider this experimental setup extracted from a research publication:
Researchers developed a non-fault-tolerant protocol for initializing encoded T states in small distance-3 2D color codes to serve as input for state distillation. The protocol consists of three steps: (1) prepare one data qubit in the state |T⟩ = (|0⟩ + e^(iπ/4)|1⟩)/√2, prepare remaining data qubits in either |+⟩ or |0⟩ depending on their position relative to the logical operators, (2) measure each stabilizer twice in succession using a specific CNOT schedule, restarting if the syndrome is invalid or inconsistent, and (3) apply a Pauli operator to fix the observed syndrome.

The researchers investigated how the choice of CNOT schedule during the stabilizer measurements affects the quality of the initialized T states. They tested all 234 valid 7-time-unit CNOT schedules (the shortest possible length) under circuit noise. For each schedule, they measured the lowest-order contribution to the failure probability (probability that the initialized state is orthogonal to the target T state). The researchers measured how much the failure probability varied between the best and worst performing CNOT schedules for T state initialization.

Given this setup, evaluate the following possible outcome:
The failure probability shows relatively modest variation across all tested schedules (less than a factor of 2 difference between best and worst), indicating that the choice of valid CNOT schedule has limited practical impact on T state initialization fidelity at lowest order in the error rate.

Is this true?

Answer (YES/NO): NO